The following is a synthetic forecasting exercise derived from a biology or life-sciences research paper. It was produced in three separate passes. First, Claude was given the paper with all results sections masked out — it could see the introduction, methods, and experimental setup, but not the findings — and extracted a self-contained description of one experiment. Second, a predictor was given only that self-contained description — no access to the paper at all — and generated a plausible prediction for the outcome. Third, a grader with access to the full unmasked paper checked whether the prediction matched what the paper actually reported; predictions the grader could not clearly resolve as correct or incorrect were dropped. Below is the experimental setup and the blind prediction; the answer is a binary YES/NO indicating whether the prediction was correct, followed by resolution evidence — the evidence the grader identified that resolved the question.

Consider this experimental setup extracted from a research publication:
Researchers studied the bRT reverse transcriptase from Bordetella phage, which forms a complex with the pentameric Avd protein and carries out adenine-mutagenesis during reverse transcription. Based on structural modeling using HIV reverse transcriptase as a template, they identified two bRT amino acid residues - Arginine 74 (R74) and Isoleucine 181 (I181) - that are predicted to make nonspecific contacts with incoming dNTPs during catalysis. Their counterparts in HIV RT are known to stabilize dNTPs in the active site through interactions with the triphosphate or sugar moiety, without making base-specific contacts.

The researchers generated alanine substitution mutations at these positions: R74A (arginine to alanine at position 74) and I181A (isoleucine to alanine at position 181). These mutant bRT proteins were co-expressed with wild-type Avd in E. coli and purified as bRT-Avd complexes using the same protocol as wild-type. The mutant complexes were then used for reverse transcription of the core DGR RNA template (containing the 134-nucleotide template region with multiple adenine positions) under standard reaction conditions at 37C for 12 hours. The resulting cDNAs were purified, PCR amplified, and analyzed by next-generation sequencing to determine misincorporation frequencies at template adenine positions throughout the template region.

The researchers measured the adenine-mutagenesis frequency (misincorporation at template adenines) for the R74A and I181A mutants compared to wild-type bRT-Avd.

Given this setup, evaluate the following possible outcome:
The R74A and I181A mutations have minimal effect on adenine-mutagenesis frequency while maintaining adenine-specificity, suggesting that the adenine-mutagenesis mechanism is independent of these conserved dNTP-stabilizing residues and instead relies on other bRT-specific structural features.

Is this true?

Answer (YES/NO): NO